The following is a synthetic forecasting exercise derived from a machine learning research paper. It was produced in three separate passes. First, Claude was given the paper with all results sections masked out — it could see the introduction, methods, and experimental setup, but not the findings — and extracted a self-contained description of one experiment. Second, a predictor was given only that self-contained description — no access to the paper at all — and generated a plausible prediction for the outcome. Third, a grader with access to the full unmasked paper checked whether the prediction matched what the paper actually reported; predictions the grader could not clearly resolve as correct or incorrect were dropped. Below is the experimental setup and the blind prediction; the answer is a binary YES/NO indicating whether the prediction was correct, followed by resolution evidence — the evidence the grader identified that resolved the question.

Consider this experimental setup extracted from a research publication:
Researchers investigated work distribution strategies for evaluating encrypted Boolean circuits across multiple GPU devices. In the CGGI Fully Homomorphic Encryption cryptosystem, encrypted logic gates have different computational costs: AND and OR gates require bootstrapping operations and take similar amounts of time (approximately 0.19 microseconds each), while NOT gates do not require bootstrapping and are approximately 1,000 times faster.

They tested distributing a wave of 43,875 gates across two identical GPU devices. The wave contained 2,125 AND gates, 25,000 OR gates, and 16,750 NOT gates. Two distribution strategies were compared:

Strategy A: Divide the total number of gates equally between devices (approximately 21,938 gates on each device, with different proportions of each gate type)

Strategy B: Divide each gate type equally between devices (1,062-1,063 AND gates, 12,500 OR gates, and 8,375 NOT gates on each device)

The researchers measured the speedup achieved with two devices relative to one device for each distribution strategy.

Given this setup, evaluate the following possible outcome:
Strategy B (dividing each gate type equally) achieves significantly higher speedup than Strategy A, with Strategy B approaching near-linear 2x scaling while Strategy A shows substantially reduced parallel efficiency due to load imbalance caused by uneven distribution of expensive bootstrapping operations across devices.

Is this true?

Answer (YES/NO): YES